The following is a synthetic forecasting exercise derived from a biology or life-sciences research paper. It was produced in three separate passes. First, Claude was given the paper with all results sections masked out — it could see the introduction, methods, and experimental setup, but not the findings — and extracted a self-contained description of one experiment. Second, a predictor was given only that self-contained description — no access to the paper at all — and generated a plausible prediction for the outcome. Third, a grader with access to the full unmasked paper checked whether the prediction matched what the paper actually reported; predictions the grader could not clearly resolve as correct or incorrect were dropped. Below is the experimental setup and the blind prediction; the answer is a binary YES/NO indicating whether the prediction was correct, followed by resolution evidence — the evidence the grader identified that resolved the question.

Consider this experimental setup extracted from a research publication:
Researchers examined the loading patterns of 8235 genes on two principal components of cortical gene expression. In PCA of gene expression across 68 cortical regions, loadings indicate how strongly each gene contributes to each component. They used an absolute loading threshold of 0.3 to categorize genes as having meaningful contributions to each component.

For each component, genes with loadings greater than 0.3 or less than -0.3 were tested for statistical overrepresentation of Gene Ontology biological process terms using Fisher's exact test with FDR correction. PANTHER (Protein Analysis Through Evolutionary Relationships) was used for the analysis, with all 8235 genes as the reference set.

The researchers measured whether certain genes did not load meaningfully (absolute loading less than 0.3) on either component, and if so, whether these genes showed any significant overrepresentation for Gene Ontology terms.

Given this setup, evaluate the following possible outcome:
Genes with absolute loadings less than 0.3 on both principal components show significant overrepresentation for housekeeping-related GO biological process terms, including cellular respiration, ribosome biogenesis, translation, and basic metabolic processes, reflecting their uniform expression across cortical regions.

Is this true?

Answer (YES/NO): NO